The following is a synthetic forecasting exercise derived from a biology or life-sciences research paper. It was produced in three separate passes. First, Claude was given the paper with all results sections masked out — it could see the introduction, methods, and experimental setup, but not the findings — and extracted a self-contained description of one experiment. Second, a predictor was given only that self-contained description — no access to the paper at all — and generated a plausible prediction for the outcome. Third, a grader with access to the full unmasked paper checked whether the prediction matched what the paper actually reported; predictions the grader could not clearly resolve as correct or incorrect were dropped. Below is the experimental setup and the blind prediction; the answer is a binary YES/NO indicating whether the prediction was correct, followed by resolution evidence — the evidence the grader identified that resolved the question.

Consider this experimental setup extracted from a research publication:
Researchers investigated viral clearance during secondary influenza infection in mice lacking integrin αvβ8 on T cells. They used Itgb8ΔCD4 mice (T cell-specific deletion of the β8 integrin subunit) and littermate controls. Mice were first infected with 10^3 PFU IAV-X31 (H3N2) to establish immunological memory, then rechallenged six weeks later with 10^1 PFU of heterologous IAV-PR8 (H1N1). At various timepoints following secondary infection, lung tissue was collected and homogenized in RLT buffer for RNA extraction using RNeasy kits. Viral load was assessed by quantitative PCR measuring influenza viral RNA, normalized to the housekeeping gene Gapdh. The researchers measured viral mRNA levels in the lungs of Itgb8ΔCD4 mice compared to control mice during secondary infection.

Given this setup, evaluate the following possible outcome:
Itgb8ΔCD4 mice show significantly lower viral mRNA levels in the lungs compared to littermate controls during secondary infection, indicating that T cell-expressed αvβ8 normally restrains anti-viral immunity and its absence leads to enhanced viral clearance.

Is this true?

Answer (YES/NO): YES